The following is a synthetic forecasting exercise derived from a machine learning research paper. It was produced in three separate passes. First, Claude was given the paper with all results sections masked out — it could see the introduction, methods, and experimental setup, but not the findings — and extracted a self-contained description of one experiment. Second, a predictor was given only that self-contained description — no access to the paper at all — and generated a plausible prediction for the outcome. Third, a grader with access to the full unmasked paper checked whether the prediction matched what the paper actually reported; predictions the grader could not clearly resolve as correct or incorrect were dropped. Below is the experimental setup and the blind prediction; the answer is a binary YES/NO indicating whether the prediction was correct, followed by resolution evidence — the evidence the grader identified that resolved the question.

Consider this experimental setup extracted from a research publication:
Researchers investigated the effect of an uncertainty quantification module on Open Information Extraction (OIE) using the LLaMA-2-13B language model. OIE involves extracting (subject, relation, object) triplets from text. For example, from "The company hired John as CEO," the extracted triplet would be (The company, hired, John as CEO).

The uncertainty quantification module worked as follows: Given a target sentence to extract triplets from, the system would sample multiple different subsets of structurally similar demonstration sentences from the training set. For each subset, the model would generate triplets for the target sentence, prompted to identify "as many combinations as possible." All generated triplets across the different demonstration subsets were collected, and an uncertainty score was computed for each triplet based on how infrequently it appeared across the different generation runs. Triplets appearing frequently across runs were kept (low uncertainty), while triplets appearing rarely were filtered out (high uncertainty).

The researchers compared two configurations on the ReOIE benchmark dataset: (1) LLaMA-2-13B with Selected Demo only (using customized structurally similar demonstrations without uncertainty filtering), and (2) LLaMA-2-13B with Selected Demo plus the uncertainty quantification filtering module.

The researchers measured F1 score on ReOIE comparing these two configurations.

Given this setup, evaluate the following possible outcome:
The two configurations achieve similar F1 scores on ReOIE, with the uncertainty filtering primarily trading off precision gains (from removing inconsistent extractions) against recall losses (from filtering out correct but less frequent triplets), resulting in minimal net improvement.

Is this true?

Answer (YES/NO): NO